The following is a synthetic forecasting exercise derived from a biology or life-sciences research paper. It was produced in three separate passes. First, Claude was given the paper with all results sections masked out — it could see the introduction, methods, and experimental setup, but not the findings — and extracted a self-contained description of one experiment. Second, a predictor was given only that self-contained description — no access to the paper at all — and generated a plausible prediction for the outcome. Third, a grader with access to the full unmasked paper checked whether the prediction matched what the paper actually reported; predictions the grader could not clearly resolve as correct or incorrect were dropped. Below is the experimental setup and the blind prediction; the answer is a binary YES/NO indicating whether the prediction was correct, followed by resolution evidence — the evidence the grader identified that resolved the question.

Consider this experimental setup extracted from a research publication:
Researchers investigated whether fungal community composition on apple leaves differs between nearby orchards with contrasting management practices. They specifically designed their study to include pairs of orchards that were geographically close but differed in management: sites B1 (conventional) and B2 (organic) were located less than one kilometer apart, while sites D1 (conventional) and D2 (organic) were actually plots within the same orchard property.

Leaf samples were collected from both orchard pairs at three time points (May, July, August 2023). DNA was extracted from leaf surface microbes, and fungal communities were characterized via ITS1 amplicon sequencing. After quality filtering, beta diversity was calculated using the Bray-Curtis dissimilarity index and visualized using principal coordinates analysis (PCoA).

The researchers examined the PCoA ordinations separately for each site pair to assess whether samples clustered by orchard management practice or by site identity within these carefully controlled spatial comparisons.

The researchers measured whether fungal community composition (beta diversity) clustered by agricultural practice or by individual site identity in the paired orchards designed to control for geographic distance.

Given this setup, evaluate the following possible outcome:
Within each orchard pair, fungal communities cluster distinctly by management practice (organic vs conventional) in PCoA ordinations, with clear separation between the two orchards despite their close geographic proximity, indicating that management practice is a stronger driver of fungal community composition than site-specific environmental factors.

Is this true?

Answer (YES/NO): NO